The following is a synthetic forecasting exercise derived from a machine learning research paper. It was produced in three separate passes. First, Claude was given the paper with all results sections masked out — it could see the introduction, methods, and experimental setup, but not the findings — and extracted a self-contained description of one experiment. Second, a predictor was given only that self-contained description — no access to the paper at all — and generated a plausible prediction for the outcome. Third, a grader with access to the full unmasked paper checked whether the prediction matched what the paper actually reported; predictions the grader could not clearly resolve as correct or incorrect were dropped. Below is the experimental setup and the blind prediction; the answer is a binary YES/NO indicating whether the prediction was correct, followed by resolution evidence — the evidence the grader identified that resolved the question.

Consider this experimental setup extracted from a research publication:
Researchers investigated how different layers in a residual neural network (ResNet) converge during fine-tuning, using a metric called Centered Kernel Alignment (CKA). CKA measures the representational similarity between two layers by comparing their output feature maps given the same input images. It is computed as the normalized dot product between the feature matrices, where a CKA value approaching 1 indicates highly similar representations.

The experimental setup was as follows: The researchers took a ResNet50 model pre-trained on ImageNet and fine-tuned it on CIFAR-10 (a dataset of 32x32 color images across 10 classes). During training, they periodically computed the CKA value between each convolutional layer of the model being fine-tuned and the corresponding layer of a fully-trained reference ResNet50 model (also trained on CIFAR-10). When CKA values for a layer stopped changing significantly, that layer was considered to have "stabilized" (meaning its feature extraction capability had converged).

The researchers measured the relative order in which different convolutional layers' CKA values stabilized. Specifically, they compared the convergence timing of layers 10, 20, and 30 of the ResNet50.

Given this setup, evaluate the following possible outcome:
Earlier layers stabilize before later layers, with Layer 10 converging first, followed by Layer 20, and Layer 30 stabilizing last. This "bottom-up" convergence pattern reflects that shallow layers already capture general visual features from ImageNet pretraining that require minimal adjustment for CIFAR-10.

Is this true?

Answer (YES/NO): NO